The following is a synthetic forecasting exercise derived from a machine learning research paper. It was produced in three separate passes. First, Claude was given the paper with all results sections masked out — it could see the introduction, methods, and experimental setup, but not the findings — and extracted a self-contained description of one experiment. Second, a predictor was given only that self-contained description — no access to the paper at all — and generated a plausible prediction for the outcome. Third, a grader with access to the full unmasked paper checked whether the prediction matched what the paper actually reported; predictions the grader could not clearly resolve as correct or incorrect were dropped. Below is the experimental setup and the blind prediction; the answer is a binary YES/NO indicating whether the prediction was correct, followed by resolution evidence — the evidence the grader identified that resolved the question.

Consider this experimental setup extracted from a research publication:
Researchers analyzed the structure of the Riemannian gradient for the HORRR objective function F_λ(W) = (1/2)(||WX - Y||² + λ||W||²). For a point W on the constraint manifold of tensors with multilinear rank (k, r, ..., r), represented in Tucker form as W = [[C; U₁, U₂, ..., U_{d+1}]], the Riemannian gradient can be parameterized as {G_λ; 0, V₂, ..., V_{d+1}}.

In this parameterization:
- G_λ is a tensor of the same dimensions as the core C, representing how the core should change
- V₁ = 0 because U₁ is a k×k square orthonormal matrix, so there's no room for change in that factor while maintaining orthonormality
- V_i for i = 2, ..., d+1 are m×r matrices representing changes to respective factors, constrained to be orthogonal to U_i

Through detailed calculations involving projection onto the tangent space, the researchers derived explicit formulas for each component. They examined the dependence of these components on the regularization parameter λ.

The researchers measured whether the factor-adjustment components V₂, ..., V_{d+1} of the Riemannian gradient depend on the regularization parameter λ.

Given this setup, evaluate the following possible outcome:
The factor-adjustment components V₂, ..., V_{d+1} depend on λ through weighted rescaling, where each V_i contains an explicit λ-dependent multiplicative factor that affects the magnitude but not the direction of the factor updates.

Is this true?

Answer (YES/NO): NO